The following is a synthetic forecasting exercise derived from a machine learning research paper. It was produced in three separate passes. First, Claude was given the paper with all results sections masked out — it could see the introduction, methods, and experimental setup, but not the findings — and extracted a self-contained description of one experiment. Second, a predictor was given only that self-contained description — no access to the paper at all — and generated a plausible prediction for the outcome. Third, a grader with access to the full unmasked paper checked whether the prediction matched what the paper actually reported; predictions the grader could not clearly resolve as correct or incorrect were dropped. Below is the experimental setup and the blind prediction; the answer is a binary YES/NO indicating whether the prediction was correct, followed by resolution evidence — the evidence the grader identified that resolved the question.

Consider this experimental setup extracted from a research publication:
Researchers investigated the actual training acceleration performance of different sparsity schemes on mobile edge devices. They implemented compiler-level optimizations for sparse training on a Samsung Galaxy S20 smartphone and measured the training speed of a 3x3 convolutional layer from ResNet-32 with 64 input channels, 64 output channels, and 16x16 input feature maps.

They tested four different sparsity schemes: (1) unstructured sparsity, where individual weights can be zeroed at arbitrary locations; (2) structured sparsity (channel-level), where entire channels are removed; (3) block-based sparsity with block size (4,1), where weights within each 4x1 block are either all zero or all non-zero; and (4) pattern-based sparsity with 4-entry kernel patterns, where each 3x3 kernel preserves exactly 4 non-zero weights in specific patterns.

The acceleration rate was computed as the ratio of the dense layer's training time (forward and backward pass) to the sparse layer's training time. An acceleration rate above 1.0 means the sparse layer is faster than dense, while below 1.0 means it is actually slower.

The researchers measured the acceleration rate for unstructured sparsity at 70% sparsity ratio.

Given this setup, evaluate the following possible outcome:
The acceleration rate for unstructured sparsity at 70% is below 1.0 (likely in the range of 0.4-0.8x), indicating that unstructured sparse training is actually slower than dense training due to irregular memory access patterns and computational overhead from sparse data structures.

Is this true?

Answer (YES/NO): YES